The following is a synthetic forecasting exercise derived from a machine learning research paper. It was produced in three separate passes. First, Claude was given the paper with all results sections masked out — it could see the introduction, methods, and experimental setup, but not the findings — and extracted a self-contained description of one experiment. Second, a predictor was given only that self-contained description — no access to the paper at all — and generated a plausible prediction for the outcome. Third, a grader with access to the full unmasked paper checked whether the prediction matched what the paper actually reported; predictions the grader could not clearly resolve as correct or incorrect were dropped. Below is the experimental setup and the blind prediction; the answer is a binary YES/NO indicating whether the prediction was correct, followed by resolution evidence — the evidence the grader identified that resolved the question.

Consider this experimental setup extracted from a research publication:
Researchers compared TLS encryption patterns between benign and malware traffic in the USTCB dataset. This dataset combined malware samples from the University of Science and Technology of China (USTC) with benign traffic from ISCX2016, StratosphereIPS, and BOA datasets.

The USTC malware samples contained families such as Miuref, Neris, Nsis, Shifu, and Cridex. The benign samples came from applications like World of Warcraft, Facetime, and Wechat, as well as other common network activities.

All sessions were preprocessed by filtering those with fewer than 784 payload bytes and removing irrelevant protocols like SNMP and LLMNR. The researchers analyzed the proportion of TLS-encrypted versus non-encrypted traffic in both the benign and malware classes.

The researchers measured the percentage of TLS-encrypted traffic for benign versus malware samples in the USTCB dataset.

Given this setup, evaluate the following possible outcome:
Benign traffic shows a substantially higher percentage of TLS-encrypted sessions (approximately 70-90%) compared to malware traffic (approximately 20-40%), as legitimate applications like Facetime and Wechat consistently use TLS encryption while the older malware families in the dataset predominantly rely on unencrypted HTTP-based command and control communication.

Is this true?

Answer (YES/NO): NO